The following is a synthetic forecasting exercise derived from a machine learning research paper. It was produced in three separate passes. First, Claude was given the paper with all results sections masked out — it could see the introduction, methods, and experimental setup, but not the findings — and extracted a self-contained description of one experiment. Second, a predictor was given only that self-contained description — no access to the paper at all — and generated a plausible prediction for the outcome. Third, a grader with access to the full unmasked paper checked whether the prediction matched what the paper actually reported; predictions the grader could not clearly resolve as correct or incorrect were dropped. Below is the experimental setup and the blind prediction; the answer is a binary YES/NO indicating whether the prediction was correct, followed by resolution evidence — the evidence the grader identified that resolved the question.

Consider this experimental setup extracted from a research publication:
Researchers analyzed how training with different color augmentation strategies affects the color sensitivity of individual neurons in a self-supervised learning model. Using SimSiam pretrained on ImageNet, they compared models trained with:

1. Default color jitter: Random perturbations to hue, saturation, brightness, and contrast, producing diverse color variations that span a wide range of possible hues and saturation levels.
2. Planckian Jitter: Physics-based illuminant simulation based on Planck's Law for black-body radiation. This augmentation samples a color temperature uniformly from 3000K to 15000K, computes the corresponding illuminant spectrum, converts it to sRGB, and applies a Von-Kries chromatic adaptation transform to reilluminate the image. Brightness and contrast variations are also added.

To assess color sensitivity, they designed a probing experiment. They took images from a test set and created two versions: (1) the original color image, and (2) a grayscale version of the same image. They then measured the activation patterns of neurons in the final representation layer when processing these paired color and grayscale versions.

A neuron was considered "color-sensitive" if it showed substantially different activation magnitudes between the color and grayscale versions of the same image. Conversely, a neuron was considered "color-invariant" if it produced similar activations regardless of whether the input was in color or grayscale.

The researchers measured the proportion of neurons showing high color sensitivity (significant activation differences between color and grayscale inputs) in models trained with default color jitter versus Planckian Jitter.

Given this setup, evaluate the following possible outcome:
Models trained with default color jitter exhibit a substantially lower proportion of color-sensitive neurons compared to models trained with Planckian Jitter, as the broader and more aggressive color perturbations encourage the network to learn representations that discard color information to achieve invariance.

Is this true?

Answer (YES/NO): YES